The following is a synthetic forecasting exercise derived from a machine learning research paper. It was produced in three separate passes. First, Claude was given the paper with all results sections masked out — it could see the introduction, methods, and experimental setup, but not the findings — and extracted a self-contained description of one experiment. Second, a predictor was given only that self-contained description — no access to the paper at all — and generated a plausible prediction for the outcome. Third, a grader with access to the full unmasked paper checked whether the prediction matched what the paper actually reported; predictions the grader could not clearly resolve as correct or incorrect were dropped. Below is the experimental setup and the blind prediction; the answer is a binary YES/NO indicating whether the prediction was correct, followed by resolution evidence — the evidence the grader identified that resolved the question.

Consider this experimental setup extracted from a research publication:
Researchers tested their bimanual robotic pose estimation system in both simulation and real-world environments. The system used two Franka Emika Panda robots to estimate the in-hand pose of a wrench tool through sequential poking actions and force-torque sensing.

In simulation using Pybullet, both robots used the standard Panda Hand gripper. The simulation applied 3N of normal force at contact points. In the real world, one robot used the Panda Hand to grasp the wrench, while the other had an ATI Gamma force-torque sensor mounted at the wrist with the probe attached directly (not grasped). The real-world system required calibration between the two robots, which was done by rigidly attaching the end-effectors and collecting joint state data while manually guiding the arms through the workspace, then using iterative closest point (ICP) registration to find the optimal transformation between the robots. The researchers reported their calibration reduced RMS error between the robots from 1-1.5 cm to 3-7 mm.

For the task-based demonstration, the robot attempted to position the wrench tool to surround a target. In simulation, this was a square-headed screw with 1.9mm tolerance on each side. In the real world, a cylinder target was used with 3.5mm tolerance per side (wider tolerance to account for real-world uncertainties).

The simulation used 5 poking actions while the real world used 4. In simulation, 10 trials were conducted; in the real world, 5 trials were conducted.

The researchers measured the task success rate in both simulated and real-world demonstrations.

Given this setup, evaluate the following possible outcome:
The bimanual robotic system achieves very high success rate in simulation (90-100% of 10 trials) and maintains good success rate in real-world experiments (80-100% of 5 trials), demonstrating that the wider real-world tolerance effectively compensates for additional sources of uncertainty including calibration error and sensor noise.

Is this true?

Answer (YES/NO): NO